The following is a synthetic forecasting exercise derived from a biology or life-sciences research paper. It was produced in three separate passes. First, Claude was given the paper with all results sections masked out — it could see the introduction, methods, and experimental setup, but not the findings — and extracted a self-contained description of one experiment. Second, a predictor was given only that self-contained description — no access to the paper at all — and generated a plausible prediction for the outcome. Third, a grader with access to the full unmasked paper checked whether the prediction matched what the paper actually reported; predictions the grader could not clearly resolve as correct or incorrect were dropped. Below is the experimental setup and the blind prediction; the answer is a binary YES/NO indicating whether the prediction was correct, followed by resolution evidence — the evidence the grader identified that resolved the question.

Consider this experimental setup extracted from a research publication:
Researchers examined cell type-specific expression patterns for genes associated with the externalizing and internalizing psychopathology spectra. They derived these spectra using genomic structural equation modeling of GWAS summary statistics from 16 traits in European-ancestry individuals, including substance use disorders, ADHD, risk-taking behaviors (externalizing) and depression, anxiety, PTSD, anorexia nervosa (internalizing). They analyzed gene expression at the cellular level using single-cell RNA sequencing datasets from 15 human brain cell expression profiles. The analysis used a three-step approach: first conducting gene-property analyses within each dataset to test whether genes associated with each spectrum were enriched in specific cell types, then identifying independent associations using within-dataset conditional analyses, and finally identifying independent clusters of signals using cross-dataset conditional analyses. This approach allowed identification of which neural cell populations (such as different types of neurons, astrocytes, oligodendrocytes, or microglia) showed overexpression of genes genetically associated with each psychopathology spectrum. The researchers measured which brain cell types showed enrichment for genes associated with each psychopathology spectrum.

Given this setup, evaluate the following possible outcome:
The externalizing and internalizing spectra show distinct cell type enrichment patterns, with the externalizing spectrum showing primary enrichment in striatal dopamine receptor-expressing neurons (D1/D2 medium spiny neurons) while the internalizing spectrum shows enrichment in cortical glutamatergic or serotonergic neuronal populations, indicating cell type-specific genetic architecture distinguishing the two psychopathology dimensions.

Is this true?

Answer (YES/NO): NO